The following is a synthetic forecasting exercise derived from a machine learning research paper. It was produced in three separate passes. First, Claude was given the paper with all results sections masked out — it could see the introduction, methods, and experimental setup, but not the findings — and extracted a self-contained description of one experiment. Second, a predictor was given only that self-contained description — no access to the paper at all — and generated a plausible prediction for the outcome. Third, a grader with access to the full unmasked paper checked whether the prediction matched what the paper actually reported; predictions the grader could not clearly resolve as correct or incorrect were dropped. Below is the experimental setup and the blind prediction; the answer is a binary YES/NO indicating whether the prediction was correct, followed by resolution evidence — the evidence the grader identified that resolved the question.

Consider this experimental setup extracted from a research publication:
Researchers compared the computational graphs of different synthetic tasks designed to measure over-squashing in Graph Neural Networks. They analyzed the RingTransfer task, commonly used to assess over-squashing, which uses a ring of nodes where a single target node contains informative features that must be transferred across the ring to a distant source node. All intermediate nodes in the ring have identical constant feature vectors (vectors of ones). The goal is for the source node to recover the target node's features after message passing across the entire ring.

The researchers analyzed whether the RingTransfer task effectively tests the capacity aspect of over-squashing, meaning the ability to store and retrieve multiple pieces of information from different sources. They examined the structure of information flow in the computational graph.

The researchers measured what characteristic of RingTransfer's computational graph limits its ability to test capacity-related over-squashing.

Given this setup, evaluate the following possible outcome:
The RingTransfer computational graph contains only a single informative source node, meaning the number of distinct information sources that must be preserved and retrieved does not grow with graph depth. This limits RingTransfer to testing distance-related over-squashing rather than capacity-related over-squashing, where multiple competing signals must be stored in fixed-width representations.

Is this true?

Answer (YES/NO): YES